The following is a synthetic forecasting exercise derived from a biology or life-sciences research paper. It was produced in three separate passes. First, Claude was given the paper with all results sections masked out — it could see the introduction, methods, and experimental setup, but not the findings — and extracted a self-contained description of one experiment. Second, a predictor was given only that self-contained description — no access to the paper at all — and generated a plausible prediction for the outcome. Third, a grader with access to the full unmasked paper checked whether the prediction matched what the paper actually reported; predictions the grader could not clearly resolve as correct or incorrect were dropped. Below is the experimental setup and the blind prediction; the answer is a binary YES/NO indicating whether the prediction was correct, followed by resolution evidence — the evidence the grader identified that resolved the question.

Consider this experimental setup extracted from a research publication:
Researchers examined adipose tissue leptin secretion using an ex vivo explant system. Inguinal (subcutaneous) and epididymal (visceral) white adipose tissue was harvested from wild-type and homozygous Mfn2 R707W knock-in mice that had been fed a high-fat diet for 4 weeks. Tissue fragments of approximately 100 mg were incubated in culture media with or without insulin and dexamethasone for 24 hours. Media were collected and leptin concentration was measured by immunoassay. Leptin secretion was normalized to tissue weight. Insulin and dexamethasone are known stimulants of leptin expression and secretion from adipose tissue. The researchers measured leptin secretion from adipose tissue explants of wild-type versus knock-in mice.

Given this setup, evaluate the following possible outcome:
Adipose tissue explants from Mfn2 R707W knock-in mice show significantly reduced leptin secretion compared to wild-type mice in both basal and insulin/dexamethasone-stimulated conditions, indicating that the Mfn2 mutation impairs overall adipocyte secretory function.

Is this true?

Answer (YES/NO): YES